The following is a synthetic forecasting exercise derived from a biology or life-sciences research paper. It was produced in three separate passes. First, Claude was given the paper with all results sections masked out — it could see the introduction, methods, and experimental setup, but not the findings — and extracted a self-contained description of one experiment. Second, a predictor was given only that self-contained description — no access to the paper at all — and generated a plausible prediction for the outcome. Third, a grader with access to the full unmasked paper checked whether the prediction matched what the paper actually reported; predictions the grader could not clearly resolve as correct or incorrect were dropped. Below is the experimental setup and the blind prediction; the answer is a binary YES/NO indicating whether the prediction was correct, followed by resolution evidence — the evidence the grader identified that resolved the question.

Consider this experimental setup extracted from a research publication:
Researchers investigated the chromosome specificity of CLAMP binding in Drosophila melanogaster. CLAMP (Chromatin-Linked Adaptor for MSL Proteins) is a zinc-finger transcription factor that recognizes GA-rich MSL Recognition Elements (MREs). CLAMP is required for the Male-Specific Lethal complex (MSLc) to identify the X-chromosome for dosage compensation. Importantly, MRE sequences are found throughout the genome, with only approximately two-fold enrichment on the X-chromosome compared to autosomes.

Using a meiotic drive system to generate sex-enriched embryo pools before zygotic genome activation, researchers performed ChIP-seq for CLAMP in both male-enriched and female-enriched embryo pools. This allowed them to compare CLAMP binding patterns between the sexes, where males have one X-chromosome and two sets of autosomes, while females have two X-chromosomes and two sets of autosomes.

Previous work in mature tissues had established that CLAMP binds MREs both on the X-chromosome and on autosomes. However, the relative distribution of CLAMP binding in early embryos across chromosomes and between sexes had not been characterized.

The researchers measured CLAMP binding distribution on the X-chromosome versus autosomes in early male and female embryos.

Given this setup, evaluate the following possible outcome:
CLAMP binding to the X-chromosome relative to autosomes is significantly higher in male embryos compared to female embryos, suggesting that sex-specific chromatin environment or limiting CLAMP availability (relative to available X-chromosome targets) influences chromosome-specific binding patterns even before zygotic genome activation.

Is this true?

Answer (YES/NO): NO